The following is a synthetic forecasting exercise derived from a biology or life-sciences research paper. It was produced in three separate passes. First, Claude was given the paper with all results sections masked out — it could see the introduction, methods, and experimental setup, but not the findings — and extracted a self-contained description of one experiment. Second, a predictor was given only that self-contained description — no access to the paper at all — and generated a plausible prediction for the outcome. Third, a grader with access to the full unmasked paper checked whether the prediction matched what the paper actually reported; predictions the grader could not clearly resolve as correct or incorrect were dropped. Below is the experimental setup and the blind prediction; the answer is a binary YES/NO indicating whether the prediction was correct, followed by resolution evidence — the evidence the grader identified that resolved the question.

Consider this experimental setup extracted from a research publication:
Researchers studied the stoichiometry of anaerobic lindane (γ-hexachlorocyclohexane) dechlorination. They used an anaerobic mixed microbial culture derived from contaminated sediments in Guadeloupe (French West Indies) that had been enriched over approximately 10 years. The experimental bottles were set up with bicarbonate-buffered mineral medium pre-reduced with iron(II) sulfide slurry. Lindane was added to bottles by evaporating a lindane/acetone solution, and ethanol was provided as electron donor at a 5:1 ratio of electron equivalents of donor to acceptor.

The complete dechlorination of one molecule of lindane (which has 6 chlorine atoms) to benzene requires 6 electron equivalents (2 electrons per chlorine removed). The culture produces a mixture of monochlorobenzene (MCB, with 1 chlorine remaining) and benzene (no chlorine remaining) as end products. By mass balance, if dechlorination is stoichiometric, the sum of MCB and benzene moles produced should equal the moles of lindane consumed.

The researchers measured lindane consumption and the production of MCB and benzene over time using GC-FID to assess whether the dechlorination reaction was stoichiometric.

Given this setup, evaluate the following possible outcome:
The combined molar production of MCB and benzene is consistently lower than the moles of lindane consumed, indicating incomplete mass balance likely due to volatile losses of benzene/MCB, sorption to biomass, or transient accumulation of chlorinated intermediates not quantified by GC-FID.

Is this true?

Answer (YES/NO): NO